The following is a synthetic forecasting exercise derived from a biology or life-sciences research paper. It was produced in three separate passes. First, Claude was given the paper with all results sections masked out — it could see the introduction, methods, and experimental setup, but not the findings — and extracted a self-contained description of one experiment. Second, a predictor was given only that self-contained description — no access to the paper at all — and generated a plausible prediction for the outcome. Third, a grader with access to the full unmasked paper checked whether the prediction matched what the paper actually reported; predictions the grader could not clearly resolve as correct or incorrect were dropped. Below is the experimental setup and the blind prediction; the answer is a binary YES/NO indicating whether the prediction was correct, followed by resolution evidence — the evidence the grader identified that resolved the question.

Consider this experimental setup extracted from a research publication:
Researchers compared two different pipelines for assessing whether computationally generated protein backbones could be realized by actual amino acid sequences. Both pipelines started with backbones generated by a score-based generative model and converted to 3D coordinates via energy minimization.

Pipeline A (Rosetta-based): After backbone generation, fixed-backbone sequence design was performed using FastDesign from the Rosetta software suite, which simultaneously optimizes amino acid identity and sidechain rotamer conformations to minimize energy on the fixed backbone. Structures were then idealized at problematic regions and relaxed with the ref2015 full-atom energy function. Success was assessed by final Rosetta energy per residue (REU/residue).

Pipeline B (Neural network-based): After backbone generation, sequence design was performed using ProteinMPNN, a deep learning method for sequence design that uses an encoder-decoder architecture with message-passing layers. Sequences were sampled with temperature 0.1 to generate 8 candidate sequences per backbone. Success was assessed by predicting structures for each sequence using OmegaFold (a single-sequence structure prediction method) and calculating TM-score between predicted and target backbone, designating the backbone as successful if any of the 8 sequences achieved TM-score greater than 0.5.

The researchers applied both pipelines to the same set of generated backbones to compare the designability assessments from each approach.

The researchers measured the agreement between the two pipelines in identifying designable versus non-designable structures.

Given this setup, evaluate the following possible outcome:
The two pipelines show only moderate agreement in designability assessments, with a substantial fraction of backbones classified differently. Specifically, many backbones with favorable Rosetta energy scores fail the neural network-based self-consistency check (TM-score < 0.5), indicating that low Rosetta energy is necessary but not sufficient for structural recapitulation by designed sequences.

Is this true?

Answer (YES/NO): NO